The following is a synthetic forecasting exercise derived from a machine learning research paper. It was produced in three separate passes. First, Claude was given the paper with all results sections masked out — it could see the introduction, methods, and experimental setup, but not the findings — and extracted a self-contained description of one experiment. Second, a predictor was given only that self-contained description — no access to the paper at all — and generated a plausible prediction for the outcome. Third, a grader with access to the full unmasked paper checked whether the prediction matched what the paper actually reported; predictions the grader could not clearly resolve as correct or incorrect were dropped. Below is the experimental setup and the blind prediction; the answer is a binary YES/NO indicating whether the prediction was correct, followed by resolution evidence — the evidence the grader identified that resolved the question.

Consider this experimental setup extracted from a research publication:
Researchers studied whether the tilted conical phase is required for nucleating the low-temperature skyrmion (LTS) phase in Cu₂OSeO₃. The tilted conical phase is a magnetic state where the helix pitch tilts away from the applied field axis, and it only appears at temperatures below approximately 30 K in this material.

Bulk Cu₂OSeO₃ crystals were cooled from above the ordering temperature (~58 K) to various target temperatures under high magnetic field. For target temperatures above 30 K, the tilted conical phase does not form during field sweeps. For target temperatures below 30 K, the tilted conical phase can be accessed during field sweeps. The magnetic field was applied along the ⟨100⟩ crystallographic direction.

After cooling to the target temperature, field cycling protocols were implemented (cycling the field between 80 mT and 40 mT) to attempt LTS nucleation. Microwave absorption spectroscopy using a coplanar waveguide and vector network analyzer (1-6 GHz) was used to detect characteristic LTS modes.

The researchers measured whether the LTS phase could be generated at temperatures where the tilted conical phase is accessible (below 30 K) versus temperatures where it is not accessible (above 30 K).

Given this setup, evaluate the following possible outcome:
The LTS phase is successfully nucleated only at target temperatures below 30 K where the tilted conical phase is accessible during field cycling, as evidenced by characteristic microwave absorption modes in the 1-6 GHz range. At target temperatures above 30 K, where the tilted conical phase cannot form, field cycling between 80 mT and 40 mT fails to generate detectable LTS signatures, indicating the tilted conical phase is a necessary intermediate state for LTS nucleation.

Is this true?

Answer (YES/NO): NO